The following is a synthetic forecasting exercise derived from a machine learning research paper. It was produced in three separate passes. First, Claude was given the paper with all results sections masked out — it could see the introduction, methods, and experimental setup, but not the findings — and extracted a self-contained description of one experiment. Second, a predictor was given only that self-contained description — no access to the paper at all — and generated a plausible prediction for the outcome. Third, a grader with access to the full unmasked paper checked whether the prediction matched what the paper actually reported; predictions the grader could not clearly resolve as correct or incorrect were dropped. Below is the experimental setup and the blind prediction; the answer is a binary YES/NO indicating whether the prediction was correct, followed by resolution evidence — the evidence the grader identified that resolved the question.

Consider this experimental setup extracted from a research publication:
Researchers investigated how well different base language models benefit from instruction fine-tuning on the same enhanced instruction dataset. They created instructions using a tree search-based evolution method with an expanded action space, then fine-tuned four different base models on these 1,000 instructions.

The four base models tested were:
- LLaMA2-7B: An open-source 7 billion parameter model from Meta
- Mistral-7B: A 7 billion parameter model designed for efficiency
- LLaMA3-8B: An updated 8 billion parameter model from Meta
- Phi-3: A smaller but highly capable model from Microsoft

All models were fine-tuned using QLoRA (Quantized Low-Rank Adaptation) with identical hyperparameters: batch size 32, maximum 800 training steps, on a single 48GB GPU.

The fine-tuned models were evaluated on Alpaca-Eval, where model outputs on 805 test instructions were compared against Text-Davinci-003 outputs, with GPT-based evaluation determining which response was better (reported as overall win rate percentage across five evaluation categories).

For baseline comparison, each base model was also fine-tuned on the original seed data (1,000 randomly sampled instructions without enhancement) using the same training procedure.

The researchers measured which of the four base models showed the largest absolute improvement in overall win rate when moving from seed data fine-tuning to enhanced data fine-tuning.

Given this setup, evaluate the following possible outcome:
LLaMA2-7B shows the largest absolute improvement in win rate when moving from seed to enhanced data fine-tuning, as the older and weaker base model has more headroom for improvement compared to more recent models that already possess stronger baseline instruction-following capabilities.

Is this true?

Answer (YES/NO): NO